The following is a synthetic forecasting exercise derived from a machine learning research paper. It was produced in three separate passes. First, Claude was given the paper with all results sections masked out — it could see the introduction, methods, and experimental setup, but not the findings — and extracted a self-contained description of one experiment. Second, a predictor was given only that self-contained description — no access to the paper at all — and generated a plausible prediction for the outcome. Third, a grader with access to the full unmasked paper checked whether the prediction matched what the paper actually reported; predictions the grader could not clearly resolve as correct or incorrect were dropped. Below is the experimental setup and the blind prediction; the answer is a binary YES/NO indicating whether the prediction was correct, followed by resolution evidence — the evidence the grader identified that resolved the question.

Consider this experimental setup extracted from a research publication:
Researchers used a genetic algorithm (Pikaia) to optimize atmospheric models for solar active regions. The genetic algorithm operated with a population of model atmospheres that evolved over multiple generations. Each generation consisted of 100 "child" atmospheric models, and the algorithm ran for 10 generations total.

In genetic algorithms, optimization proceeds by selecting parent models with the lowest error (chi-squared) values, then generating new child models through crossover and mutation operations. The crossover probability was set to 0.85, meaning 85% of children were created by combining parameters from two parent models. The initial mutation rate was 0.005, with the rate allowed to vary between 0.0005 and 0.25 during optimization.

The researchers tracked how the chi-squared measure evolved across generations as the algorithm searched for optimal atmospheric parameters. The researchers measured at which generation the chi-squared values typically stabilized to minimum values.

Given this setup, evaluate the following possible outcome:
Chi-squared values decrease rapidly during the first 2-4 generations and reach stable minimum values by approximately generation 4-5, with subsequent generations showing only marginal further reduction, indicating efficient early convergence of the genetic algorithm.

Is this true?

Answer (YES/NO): NO